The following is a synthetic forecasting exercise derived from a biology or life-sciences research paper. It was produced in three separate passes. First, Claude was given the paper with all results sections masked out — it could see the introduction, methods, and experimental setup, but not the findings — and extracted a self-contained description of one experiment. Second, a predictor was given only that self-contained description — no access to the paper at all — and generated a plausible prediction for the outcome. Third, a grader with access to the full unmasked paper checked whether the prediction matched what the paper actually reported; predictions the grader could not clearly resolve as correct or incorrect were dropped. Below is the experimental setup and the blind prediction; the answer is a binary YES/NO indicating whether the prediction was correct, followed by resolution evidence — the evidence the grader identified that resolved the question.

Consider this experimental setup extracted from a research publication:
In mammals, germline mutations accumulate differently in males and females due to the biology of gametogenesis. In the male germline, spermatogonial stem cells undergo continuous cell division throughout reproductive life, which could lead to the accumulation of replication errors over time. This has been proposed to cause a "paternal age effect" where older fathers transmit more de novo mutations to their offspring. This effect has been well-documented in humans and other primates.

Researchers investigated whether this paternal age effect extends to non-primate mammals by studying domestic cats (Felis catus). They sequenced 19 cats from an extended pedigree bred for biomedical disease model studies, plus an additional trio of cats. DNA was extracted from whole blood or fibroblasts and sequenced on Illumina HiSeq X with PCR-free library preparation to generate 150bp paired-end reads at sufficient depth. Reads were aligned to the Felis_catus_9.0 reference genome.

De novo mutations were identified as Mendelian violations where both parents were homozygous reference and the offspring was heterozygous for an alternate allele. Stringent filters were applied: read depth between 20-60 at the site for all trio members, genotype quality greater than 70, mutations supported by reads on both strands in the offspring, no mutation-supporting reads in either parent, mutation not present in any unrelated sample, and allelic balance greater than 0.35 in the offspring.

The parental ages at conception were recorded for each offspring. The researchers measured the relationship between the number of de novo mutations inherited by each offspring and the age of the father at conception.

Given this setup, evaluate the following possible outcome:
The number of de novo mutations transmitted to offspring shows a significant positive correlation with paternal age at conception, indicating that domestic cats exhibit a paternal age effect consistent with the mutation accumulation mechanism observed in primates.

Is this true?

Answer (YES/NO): YES